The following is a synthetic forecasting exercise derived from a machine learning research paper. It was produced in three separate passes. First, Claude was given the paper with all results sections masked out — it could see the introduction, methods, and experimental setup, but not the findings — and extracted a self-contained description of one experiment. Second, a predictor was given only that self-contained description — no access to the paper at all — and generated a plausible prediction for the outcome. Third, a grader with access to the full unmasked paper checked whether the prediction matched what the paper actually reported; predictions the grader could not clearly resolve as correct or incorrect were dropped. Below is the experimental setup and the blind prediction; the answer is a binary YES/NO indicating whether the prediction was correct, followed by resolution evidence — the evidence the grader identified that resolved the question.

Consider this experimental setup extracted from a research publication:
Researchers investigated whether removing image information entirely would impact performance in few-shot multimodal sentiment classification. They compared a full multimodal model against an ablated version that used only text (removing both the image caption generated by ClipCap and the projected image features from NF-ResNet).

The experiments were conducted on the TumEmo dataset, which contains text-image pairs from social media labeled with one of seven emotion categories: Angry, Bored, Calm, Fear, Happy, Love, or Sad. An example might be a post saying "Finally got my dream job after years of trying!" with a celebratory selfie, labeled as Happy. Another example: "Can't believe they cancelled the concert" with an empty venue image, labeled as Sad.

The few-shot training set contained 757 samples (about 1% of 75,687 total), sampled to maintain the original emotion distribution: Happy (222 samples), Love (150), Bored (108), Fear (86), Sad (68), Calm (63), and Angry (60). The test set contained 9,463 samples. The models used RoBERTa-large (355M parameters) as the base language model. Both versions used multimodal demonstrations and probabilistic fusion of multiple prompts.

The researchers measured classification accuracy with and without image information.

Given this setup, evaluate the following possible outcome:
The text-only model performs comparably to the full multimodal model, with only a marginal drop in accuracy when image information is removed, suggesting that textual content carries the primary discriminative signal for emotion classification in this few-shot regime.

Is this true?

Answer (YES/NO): NO